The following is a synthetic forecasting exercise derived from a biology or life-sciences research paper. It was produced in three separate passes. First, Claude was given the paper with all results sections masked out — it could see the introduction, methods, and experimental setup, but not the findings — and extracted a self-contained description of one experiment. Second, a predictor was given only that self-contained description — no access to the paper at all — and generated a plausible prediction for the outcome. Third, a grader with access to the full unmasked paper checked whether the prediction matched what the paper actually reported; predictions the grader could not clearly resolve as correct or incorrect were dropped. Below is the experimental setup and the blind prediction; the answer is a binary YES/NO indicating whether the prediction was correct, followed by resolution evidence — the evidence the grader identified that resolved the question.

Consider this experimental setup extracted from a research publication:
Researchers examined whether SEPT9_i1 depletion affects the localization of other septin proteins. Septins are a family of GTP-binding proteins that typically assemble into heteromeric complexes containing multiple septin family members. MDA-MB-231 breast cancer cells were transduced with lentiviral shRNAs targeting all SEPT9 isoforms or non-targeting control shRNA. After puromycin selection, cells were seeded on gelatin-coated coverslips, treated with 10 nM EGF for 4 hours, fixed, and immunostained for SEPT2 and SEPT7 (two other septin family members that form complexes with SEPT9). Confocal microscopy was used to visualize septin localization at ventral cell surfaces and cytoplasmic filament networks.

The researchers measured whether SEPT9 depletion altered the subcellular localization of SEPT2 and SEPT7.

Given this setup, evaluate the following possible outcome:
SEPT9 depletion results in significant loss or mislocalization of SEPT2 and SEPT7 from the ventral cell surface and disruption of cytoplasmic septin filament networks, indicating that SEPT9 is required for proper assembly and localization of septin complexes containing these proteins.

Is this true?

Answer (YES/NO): YES